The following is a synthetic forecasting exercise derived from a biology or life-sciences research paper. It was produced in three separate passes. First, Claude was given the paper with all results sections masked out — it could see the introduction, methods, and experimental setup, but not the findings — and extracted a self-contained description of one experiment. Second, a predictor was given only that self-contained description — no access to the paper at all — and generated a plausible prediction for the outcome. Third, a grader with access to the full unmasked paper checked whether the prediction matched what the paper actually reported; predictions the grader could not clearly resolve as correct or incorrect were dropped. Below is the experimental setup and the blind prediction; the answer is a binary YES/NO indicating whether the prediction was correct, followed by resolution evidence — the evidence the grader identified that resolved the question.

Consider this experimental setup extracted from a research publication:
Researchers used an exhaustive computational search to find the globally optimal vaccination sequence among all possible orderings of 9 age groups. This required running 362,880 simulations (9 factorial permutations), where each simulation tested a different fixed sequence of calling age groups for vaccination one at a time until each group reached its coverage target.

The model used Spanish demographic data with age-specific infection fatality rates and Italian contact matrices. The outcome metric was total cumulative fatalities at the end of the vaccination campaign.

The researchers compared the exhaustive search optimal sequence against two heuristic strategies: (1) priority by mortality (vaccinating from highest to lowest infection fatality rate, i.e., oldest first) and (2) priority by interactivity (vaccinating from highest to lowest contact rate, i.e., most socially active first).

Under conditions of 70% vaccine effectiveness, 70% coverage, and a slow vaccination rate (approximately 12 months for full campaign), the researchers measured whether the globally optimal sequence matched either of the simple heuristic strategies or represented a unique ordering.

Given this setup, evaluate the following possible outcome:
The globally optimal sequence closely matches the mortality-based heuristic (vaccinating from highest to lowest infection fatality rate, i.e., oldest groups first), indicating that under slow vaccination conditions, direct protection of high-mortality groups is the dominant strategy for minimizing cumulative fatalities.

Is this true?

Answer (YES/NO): NO